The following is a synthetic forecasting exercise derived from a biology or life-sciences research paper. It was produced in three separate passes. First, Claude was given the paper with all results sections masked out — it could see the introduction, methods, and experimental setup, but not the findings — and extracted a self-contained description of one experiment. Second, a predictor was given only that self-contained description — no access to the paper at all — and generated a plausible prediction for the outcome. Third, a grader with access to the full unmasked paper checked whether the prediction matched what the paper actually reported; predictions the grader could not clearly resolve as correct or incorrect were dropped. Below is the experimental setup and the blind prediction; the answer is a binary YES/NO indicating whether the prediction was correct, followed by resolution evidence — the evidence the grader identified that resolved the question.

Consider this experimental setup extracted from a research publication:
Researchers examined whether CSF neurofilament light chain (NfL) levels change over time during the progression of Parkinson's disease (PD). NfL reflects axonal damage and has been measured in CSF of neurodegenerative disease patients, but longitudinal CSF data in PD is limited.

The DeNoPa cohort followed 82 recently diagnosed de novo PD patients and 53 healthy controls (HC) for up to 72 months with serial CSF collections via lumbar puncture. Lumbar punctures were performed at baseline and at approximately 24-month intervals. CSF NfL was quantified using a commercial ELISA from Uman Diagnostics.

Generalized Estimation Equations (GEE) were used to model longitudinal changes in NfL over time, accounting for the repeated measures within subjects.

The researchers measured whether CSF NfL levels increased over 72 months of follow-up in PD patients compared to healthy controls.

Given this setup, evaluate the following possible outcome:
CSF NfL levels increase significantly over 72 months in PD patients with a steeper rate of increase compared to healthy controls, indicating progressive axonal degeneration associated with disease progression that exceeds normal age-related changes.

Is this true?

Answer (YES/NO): NO